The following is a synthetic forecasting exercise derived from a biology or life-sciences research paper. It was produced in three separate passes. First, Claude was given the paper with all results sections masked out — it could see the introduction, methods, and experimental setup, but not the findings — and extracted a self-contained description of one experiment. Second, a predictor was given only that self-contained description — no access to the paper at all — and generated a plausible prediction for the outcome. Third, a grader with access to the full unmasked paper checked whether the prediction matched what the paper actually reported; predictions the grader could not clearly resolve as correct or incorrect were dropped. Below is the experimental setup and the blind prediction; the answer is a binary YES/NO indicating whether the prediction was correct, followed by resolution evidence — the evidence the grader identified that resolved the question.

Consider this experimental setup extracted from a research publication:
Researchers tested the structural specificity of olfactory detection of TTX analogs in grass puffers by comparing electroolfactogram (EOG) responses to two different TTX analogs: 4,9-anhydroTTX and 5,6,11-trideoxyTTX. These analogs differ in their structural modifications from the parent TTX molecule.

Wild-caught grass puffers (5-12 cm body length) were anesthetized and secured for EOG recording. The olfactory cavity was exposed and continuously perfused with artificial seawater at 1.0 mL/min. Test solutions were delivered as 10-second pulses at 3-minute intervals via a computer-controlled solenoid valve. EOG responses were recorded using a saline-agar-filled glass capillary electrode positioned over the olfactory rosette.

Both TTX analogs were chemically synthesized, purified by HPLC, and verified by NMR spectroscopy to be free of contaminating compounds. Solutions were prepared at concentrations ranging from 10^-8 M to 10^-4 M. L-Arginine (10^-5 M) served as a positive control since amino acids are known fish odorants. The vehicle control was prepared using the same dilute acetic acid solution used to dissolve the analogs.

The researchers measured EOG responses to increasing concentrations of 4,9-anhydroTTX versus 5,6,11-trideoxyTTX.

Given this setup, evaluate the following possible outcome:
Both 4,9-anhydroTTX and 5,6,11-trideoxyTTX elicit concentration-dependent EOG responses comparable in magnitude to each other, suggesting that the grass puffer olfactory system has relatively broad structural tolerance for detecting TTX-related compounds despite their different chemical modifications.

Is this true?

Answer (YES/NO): NO